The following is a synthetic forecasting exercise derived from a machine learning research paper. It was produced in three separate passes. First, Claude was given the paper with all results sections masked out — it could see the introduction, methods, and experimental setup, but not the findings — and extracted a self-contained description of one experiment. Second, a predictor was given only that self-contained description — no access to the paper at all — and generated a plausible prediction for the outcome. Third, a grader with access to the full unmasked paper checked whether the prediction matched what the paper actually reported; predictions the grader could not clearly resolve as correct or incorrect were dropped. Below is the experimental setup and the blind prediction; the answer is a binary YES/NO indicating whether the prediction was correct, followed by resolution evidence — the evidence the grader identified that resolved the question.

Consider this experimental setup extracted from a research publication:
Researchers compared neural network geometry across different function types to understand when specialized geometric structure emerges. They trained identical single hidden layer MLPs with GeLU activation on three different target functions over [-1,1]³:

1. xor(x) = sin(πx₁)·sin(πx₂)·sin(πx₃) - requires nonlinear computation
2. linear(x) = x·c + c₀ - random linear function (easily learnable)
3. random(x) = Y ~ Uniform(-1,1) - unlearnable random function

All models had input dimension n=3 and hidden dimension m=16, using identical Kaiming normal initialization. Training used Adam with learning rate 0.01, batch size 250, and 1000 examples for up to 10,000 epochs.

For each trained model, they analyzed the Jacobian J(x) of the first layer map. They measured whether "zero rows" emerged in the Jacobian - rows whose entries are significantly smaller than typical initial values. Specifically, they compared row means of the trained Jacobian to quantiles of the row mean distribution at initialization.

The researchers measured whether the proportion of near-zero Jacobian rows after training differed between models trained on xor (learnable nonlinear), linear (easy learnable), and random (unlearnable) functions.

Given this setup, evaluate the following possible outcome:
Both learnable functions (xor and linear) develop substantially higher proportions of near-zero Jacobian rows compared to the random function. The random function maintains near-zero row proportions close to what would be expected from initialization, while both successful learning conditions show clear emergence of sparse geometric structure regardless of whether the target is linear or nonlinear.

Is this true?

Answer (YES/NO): NO